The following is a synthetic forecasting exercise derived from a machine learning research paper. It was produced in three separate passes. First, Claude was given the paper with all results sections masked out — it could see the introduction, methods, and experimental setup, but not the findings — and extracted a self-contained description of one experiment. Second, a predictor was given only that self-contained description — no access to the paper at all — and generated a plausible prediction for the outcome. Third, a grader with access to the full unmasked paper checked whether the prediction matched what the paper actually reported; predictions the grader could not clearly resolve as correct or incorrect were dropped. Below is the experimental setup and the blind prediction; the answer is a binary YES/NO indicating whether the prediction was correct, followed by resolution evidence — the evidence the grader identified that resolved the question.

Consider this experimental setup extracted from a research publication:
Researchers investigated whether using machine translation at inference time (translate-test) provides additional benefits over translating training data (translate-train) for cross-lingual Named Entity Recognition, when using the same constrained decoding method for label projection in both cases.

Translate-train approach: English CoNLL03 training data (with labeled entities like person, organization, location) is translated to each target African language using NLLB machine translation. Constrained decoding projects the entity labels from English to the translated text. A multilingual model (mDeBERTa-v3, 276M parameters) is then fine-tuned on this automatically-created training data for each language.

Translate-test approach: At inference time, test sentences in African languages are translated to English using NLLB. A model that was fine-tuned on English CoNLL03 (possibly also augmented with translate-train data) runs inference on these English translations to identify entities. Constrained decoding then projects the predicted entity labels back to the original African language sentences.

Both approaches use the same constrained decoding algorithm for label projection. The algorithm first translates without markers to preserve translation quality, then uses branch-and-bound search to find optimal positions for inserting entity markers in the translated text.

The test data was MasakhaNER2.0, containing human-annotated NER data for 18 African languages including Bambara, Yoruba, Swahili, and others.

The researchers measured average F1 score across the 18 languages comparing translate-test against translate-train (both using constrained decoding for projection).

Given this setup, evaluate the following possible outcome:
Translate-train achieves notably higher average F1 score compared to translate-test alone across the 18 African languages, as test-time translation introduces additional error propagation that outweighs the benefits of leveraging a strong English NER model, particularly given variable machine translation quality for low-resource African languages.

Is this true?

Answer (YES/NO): NO